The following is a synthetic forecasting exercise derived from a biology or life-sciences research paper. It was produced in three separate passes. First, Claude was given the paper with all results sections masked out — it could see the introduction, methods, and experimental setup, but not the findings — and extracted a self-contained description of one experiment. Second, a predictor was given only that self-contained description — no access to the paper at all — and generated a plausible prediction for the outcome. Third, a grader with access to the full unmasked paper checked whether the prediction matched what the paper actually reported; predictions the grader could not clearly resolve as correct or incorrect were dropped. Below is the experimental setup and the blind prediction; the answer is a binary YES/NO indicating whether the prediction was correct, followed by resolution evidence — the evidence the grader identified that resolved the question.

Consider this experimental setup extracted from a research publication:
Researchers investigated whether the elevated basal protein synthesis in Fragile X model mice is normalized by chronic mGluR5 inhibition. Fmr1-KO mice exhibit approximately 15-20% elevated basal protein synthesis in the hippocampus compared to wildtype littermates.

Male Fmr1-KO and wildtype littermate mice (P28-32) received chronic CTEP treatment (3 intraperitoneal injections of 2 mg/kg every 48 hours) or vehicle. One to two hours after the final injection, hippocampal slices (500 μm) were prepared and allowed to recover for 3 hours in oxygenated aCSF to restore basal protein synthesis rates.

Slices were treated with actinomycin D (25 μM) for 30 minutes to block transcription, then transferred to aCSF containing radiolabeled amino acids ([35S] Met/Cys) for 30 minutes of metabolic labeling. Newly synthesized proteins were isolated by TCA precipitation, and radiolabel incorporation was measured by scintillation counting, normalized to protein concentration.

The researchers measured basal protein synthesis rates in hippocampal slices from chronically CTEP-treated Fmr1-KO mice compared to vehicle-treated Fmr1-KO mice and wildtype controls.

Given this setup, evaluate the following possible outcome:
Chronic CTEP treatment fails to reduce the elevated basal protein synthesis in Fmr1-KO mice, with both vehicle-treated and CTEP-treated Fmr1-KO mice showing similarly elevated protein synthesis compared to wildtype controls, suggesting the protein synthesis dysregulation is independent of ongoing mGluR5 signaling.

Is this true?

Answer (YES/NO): NO